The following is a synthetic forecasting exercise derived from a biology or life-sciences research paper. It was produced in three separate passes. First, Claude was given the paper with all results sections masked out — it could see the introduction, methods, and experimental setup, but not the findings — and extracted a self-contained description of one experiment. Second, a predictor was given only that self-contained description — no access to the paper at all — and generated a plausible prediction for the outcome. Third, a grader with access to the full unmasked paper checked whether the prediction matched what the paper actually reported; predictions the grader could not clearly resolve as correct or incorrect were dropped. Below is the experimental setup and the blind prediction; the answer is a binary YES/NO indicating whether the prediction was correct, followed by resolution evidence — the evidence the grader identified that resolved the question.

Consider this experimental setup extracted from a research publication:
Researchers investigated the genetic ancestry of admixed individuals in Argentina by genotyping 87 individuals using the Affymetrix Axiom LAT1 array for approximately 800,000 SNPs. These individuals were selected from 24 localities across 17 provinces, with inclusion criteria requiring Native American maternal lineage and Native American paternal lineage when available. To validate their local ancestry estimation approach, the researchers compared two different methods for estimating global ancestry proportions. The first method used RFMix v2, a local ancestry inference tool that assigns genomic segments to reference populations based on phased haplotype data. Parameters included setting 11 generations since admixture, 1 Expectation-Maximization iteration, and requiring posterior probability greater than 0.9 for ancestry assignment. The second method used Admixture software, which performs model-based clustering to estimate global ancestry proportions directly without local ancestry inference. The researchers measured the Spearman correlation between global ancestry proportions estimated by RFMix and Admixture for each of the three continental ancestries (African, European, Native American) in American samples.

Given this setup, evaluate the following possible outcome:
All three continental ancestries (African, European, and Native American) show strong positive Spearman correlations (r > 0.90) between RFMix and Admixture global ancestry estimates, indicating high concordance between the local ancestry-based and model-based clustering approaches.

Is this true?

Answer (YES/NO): YES